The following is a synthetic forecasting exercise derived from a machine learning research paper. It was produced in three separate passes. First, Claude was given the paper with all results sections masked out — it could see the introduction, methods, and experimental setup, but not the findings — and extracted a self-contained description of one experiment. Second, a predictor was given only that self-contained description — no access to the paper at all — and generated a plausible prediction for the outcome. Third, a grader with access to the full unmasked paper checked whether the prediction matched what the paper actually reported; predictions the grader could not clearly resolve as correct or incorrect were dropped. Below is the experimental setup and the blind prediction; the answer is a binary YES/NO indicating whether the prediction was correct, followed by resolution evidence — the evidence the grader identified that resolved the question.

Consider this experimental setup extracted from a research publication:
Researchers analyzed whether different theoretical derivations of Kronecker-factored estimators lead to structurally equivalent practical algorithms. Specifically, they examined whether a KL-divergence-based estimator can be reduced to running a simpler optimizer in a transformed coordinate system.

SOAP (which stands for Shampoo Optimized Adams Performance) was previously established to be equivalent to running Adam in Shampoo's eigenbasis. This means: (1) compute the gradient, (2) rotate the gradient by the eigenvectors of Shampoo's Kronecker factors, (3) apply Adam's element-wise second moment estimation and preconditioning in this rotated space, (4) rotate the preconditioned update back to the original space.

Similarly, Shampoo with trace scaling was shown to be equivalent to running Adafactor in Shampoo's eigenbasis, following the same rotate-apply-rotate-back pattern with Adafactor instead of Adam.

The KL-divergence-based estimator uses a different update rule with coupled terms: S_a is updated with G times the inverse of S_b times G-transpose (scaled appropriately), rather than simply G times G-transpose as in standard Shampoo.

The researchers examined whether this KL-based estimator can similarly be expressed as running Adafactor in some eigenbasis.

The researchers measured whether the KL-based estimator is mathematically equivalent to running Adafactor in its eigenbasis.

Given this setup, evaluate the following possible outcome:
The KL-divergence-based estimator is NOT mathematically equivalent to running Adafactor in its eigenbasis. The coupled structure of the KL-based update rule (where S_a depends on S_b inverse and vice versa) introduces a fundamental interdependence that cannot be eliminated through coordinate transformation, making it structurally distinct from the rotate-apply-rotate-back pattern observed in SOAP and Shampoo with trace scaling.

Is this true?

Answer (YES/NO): YES